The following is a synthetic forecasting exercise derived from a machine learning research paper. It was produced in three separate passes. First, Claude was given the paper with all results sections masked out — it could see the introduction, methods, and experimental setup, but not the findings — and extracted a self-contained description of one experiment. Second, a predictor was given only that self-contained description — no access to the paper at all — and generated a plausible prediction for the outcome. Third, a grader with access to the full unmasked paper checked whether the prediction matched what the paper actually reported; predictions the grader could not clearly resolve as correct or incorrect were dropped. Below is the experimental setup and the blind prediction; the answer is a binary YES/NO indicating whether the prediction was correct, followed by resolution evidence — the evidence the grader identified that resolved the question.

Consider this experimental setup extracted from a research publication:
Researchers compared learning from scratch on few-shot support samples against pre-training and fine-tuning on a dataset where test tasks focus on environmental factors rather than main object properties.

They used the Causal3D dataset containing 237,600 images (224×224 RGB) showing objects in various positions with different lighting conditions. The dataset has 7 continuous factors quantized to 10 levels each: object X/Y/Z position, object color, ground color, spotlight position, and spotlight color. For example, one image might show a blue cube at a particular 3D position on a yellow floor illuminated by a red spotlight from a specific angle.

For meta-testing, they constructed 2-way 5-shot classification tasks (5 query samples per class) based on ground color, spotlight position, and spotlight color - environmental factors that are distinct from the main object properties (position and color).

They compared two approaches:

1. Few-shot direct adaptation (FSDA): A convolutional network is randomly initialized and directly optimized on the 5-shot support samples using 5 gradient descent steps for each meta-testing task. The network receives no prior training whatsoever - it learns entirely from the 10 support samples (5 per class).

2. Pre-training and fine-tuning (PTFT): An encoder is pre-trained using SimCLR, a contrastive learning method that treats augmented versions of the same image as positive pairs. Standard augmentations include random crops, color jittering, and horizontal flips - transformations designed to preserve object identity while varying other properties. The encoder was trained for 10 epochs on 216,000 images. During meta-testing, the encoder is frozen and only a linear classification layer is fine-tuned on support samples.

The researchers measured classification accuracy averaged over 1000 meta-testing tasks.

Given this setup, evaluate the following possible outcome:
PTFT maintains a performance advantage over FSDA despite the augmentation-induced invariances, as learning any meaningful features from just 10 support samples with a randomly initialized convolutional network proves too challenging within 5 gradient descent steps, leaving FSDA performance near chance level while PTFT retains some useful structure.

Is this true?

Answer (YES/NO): NO